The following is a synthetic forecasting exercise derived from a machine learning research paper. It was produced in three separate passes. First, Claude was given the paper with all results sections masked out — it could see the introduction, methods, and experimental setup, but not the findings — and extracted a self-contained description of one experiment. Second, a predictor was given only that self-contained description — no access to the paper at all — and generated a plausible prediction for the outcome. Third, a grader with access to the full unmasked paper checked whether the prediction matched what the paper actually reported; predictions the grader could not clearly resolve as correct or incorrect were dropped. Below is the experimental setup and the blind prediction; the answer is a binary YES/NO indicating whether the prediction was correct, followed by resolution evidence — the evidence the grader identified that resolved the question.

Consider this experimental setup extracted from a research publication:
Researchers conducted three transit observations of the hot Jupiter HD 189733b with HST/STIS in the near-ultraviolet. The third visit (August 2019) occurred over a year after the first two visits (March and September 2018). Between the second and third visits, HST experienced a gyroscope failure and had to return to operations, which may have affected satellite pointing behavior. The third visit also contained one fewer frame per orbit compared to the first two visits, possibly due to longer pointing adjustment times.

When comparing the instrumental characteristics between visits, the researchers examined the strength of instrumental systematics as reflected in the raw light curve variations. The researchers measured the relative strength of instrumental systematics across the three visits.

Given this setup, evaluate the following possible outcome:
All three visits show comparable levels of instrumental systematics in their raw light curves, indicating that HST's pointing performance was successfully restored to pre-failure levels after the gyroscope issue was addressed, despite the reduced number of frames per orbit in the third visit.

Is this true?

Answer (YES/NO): NO